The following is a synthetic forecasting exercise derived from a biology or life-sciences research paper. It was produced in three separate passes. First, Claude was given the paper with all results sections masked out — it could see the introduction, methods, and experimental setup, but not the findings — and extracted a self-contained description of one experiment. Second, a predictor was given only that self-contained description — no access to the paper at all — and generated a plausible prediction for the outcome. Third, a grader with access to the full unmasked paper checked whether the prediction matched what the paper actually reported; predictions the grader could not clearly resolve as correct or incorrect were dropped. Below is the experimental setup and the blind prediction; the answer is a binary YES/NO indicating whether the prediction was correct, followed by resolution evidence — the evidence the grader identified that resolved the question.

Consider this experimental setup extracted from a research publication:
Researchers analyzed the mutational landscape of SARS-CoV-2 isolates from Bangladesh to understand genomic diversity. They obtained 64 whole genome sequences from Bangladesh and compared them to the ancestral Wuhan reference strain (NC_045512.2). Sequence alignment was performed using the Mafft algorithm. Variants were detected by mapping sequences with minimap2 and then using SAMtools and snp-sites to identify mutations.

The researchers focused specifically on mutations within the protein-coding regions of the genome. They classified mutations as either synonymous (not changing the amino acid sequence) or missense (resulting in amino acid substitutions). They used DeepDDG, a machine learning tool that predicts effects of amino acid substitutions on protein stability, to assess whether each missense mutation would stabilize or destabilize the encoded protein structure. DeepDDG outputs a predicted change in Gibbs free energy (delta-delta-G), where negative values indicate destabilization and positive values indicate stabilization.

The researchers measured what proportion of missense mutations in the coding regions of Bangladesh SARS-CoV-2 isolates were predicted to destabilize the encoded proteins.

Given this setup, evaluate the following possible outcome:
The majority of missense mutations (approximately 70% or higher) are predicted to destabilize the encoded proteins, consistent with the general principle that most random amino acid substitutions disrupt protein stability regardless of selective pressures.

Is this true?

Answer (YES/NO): YES